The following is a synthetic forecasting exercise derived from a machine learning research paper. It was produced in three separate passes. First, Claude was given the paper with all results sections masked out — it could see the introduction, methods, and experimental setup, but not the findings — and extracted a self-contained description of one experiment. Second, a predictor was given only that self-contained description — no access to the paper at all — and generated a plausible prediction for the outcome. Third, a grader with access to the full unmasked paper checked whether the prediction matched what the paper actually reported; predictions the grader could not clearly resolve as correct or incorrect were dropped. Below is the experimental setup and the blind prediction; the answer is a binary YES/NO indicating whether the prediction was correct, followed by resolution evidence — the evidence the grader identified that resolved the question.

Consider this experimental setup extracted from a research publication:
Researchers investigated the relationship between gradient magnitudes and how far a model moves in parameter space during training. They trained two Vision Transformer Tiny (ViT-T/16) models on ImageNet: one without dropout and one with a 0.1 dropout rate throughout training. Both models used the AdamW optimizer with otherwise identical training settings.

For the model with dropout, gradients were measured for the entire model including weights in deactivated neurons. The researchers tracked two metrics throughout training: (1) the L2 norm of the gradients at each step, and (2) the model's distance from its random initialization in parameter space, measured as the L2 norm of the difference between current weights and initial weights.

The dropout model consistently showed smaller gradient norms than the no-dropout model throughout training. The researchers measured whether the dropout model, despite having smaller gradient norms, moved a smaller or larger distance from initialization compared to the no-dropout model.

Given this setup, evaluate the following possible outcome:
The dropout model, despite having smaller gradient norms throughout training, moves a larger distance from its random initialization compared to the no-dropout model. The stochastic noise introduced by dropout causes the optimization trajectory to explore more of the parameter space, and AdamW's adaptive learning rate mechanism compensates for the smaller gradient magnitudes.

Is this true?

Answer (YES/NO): YES